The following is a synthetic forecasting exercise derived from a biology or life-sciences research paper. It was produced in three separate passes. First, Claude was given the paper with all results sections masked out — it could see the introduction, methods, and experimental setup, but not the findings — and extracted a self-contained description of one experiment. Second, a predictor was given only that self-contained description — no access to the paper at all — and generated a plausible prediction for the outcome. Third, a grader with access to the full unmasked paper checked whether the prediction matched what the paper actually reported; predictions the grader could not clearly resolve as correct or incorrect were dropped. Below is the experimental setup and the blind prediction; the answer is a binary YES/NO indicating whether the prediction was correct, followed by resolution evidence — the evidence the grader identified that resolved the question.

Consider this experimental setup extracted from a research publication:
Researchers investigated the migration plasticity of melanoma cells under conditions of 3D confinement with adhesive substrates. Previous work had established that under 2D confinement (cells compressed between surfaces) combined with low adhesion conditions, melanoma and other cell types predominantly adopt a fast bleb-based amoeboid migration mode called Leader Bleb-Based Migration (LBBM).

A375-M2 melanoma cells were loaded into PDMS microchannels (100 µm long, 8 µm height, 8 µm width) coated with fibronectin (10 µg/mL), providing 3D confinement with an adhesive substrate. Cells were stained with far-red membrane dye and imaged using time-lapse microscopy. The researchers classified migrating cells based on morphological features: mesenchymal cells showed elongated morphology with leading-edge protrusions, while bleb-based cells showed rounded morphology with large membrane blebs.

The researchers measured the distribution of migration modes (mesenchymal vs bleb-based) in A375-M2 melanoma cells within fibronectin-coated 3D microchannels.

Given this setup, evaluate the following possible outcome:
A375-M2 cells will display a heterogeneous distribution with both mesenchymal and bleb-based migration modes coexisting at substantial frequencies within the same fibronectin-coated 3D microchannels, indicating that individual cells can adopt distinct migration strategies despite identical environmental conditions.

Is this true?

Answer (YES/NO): YES